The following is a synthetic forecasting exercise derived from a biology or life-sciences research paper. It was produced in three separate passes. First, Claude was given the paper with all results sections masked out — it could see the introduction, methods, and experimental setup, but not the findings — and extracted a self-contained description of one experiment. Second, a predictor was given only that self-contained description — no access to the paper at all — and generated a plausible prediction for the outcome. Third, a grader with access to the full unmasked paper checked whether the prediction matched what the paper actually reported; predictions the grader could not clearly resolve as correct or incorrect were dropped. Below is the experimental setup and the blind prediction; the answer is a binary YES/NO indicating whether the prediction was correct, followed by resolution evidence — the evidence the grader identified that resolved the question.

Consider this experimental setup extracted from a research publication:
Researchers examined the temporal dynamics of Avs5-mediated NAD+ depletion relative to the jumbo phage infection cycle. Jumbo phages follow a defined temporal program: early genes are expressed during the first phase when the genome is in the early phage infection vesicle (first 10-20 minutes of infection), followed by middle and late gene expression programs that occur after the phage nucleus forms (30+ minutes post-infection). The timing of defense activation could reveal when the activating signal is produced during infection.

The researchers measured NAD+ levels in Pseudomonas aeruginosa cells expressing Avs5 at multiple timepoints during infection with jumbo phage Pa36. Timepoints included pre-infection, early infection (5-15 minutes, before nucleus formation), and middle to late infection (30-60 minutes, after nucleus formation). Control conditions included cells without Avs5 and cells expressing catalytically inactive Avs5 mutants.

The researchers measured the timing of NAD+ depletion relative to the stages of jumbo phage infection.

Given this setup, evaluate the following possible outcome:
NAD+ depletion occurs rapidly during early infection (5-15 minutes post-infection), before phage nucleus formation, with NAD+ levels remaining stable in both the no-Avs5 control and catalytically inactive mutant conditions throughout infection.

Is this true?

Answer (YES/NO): YES